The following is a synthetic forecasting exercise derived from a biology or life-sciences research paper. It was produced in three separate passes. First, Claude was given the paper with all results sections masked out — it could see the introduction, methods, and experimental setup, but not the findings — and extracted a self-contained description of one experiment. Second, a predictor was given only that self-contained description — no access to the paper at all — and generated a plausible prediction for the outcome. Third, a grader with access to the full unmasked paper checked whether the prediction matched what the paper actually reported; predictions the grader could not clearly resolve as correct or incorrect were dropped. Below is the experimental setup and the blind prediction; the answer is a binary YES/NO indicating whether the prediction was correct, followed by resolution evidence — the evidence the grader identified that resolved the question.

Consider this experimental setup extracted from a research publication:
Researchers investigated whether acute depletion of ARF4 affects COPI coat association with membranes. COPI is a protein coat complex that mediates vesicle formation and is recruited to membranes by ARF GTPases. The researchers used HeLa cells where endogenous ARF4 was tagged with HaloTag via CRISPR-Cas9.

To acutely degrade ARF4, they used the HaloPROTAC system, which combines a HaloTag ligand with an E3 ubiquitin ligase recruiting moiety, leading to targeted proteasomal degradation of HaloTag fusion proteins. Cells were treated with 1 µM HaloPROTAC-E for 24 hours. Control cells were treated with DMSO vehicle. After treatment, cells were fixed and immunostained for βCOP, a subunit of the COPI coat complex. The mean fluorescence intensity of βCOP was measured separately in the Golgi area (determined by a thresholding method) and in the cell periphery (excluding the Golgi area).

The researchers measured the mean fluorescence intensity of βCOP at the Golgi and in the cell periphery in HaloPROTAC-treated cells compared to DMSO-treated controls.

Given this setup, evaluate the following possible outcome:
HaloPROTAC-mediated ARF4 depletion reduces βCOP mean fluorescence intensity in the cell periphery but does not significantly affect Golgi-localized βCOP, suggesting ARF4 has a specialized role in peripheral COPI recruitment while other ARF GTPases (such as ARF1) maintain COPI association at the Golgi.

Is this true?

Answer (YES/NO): NO